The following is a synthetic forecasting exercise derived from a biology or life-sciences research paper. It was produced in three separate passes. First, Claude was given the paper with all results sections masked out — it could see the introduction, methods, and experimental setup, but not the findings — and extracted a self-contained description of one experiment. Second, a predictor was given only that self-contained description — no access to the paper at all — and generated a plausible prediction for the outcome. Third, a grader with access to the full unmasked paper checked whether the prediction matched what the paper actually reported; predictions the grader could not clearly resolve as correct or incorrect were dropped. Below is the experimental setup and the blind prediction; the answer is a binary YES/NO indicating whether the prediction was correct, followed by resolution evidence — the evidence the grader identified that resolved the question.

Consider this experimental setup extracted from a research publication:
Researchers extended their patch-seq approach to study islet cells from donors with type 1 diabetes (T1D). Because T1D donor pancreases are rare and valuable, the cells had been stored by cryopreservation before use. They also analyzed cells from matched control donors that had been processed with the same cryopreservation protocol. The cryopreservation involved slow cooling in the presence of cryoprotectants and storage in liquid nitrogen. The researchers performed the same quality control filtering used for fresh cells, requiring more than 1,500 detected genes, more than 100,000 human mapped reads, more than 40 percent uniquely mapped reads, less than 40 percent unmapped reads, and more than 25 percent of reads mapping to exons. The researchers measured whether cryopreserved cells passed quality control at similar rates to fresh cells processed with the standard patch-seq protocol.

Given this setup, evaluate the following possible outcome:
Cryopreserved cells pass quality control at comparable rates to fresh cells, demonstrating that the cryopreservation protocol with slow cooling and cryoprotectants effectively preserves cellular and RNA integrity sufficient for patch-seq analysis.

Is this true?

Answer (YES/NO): YES